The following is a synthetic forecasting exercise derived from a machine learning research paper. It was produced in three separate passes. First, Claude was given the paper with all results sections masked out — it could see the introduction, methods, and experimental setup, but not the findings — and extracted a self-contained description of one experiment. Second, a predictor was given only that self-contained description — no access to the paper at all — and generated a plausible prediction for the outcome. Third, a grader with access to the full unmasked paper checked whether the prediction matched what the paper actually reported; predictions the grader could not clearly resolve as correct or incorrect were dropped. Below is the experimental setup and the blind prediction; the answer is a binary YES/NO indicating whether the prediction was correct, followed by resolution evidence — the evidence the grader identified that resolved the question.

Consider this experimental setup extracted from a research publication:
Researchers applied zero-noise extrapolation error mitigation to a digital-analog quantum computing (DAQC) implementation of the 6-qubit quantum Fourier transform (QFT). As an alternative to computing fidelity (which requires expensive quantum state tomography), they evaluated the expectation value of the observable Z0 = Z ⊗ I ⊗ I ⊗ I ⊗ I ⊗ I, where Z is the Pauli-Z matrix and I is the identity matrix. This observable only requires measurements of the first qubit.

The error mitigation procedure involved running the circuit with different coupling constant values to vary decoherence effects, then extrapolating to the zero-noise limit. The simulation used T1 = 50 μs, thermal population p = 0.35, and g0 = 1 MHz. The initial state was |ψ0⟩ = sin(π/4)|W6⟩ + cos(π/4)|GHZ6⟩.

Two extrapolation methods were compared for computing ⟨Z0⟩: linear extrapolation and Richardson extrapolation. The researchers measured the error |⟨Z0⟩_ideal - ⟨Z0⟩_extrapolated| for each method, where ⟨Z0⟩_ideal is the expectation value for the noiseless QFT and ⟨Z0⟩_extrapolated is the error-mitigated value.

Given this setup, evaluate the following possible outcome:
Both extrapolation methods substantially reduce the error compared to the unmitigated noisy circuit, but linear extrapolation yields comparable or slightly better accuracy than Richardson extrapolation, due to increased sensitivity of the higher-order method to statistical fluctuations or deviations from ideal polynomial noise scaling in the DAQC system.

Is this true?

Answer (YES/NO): NO